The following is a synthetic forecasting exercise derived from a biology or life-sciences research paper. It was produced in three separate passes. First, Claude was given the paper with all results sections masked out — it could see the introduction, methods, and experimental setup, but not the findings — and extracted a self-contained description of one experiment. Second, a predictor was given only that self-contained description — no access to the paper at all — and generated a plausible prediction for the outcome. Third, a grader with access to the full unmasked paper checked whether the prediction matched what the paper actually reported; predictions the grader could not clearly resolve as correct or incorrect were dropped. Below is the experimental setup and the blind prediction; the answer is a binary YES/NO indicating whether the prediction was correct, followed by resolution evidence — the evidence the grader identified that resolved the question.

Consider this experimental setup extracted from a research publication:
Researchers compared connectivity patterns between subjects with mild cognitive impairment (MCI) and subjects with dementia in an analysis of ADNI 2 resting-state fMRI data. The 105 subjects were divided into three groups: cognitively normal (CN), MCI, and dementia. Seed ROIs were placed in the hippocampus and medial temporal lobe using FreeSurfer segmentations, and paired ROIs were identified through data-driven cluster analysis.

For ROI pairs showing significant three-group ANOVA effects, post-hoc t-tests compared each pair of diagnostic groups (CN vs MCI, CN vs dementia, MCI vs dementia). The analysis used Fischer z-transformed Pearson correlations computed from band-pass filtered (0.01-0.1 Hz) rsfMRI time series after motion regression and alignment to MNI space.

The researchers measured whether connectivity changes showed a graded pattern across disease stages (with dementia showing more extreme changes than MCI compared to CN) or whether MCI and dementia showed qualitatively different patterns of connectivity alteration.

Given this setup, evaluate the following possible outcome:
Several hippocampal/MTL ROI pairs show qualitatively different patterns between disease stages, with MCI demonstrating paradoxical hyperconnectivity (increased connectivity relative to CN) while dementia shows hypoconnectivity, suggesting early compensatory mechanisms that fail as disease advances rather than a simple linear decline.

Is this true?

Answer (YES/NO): NO